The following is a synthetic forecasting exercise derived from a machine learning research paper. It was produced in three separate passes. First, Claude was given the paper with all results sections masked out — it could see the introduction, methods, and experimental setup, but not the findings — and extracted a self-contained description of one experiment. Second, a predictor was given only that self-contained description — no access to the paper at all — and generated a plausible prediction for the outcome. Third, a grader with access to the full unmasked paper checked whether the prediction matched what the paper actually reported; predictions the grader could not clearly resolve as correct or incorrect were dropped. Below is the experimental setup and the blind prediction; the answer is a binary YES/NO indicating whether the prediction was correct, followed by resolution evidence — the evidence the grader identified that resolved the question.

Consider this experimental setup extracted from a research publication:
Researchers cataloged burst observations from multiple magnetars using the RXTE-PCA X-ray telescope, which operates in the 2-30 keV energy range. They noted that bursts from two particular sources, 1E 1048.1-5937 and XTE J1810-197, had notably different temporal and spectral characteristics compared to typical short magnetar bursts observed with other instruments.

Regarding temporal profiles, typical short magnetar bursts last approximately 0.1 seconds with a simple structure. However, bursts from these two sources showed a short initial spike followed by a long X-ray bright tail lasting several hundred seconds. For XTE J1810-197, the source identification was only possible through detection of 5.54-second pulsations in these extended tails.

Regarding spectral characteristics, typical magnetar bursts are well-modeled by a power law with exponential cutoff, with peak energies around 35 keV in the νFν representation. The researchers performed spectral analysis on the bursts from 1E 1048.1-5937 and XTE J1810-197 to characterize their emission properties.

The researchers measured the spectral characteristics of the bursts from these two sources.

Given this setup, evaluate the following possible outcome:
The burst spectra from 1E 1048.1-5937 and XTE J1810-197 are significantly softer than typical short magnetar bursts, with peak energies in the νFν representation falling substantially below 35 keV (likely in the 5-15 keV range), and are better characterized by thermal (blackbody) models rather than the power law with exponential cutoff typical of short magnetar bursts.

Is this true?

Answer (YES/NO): YES